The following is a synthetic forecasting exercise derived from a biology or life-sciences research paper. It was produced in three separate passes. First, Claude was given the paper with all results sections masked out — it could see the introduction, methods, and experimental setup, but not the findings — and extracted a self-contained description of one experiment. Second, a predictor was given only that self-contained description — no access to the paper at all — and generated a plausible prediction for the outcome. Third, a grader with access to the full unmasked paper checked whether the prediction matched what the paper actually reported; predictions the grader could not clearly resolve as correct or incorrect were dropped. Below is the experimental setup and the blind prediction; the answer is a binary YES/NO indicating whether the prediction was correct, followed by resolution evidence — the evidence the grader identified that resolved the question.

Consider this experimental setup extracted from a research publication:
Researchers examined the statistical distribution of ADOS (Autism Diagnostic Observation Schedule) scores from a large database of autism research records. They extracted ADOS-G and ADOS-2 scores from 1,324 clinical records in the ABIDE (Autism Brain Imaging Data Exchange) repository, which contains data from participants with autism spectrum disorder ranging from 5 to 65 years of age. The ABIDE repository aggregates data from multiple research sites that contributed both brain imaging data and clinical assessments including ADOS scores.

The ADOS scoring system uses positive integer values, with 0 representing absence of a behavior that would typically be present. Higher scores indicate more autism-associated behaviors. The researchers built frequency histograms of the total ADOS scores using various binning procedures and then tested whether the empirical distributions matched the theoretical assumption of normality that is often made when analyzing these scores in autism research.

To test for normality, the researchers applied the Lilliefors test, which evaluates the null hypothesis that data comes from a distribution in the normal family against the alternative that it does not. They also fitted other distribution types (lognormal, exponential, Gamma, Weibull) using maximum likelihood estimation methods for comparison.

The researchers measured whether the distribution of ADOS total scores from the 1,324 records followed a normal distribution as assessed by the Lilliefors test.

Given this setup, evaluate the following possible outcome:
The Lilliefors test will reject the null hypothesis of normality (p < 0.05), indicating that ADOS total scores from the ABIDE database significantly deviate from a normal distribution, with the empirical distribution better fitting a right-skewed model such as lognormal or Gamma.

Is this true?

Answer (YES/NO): YES